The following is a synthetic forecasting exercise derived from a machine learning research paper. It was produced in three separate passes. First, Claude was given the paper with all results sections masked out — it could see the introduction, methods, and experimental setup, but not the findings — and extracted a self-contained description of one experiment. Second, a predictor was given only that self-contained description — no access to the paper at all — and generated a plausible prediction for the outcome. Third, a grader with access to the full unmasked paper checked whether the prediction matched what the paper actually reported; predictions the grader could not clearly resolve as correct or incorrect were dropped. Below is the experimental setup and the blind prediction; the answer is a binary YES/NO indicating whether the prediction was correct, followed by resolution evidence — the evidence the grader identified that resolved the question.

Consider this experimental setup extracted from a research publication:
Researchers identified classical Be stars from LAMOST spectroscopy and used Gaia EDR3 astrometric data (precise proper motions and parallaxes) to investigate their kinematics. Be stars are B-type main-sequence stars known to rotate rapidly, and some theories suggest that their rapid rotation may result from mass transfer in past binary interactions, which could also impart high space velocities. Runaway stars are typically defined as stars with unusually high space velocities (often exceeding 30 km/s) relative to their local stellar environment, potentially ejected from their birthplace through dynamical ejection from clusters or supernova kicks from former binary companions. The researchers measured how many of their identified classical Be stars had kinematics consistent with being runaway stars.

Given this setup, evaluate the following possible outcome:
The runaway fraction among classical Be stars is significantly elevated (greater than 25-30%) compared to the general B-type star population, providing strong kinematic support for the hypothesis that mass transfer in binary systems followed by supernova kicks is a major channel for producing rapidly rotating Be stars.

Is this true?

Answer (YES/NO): NO